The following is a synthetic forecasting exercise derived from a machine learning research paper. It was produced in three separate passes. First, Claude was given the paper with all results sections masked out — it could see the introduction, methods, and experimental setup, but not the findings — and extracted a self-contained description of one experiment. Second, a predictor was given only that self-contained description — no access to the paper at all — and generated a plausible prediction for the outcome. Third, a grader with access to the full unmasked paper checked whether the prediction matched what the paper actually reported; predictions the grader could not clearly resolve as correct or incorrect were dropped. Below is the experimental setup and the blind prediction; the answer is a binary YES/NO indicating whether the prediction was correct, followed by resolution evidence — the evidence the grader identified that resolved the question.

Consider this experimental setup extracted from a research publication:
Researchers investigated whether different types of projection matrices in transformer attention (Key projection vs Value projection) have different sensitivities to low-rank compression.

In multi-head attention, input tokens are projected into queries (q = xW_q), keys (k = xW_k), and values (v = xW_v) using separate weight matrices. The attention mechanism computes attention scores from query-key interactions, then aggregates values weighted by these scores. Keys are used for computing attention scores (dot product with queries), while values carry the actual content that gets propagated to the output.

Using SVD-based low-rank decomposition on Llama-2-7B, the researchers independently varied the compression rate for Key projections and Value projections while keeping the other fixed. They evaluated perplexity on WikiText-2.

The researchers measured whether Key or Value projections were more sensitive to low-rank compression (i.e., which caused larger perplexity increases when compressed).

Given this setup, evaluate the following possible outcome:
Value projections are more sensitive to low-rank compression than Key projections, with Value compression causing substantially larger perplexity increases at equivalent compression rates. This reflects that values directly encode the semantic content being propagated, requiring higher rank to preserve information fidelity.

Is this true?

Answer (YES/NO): YES